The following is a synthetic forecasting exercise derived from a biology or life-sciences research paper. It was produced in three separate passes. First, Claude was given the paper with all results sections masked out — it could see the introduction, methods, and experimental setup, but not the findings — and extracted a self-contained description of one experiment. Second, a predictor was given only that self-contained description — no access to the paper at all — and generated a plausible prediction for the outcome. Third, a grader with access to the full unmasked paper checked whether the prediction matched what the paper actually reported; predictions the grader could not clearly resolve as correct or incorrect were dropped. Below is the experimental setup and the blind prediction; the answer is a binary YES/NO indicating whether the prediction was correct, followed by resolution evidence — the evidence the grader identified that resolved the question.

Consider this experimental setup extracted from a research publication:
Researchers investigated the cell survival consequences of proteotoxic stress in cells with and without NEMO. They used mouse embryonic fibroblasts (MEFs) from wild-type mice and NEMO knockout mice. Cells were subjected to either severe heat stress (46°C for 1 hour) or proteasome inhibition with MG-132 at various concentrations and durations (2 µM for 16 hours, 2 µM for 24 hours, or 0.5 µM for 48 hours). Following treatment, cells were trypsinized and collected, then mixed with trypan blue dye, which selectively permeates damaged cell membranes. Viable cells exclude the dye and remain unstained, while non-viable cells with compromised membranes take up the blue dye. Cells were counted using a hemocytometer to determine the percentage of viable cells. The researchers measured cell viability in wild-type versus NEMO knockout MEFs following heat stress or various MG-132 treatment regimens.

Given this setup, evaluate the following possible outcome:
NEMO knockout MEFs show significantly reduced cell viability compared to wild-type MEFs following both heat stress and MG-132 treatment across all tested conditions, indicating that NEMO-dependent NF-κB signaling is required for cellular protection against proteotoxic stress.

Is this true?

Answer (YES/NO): NO